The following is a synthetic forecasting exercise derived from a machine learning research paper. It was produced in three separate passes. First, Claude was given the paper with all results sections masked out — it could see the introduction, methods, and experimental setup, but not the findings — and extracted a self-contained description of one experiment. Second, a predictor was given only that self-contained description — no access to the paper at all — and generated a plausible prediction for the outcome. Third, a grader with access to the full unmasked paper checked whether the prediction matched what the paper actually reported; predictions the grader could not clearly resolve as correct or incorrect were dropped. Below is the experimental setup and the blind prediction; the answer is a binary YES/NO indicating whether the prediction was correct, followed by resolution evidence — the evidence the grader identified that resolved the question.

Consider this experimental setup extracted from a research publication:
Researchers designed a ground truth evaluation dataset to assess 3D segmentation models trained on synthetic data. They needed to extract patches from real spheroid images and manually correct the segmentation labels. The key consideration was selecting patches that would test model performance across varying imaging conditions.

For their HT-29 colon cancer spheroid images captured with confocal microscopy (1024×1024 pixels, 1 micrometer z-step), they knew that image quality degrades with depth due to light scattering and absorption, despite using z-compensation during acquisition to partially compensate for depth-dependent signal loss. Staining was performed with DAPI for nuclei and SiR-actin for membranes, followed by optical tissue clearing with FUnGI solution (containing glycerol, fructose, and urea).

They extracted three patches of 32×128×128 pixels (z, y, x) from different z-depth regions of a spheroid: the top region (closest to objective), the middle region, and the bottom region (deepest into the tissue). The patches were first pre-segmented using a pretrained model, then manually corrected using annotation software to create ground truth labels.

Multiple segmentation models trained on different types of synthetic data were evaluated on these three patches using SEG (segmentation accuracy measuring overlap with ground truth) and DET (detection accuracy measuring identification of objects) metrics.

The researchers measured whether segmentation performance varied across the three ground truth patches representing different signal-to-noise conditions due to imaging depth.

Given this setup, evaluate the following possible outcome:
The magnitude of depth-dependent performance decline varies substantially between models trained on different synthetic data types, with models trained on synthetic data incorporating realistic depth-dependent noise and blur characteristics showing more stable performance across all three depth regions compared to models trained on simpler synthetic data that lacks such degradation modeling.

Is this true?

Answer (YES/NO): YES